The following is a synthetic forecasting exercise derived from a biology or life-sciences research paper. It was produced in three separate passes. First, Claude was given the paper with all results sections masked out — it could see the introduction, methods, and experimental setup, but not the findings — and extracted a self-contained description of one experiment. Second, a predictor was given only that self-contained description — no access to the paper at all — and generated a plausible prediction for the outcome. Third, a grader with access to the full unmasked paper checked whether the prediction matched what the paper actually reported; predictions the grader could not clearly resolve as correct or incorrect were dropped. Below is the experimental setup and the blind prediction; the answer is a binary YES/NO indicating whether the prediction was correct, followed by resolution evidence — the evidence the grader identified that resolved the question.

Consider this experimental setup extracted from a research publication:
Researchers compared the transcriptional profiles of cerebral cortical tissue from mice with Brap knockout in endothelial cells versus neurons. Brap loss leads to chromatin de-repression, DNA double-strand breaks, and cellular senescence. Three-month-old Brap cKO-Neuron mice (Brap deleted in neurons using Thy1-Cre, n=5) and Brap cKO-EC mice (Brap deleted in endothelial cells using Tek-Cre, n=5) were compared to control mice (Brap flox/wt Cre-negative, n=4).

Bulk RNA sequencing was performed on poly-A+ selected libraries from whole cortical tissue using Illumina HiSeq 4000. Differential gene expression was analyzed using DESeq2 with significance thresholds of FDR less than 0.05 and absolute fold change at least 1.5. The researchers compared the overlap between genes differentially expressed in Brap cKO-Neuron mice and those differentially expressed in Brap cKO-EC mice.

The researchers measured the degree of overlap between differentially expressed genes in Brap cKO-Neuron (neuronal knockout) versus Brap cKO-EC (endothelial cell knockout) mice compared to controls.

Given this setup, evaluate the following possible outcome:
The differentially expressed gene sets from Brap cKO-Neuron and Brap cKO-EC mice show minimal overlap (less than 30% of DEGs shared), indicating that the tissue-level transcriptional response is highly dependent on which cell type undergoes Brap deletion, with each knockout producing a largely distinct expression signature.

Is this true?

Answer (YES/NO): NO